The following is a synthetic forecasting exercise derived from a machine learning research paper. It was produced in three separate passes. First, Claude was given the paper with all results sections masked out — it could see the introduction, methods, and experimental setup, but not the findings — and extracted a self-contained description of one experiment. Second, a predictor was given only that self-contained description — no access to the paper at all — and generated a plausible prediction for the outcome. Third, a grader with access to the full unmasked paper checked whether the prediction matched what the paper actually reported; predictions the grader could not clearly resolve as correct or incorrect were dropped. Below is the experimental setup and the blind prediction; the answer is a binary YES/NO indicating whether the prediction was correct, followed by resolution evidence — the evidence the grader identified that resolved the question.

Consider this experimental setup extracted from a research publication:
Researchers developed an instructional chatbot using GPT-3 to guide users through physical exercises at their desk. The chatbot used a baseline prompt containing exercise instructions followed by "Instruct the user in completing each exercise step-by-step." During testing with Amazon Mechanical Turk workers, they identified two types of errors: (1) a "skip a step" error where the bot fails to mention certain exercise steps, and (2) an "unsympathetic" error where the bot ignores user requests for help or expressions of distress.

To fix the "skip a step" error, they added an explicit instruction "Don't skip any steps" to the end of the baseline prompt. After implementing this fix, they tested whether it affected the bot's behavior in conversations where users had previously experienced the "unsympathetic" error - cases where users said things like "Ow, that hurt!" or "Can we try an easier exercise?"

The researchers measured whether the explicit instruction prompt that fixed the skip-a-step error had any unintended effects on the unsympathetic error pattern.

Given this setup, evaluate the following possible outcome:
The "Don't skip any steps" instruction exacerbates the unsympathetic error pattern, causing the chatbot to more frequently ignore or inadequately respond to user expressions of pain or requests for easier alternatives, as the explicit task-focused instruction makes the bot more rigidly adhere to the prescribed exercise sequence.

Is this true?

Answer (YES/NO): YES